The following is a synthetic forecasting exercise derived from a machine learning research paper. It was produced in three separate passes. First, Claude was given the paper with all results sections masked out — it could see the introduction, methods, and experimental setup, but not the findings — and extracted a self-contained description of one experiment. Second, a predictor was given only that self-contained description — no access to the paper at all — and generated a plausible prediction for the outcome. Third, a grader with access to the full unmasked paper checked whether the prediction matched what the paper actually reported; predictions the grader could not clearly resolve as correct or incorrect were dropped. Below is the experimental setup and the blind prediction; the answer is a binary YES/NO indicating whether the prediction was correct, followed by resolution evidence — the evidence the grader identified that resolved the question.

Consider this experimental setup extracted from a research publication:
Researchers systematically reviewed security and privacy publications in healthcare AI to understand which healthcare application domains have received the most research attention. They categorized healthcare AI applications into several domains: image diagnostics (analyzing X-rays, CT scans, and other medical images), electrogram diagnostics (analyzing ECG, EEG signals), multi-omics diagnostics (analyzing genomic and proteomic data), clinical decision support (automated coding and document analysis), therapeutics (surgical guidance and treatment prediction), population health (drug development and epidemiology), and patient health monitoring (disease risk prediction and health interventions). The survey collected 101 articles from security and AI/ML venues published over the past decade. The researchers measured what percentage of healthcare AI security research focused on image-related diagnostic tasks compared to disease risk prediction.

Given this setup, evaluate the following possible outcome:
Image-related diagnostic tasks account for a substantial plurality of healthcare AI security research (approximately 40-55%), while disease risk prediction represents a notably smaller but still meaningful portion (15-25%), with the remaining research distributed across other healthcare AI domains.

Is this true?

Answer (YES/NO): NO